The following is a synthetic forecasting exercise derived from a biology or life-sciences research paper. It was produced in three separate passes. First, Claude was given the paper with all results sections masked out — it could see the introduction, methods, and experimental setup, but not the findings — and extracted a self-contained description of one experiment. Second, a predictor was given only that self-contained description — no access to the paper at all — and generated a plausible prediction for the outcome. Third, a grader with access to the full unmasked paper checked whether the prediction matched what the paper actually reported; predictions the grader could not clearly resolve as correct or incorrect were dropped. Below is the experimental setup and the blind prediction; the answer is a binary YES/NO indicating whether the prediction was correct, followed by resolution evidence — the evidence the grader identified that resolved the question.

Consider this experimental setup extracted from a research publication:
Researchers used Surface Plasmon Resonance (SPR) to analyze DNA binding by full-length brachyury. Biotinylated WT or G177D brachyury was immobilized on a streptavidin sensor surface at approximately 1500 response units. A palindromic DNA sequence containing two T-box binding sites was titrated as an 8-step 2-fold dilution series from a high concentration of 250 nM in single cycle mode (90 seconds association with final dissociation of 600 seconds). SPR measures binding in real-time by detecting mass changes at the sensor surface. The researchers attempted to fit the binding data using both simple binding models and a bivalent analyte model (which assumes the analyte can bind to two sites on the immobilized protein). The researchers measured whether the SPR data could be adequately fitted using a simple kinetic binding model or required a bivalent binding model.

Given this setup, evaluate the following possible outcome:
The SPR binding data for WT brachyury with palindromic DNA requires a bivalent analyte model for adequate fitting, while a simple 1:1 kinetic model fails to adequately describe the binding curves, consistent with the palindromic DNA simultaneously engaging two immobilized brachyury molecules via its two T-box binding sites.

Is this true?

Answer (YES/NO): YES